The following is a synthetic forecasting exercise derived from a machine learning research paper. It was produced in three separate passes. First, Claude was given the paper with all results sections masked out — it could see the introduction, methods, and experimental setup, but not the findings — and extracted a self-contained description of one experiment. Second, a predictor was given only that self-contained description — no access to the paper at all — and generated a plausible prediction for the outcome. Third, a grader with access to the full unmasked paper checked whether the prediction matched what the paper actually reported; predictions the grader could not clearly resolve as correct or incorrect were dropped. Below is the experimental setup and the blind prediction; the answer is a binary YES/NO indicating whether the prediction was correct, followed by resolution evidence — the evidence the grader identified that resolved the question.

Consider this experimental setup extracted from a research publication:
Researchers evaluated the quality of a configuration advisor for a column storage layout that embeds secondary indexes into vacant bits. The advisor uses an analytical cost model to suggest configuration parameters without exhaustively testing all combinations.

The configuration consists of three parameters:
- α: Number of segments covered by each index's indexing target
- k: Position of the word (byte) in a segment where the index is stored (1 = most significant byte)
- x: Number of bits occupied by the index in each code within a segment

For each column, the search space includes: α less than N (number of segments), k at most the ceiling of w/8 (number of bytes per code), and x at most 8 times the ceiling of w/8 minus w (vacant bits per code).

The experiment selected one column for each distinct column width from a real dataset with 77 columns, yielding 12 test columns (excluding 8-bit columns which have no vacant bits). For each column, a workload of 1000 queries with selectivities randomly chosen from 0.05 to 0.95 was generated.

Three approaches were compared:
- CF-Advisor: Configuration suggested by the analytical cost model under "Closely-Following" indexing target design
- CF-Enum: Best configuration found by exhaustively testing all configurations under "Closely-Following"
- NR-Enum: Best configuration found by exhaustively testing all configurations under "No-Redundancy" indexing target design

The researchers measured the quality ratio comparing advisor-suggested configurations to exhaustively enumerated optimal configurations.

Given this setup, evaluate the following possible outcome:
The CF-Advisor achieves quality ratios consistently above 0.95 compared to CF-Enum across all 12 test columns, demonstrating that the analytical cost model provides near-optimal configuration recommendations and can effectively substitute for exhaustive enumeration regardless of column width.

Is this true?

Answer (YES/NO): NO